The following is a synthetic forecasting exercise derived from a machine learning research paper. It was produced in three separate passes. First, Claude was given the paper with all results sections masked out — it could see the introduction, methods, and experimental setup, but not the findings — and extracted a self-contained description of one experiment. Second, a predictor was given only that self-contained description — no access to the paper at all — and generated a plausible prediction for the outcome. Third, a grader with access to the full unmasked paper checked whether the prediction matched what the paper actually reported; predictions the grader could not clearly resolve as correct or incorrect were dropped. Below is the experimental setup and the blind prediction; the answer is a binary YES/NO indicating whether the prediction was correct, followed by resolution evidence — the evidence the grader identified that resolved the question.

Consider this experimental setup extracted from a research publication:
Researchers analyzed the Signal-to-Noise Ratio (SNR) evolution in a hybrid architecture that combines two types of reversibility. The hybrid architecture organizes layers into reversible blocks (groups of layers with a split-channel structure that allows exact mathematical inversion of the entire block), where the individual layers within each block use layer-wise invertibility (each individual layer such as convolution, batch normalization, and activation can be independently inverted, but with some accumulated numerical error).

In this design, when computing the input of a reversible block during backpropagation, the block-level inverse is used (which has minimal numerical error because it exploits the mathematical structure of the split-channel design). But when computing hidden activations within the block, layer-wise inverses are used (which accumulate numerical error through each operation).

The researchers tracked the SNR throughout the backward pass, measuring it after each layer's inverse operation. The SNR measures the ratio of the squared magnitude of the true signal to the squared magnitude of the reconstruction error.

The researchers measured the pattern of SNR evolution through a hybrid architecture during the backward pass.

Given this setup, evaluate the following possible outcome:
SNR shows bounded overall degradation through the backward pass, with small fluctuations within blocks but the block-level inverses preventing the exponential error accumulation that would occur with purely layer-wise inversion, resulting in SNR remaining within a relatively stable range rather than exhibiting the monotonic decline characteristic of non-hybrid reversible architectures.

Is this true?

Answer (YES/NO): NO